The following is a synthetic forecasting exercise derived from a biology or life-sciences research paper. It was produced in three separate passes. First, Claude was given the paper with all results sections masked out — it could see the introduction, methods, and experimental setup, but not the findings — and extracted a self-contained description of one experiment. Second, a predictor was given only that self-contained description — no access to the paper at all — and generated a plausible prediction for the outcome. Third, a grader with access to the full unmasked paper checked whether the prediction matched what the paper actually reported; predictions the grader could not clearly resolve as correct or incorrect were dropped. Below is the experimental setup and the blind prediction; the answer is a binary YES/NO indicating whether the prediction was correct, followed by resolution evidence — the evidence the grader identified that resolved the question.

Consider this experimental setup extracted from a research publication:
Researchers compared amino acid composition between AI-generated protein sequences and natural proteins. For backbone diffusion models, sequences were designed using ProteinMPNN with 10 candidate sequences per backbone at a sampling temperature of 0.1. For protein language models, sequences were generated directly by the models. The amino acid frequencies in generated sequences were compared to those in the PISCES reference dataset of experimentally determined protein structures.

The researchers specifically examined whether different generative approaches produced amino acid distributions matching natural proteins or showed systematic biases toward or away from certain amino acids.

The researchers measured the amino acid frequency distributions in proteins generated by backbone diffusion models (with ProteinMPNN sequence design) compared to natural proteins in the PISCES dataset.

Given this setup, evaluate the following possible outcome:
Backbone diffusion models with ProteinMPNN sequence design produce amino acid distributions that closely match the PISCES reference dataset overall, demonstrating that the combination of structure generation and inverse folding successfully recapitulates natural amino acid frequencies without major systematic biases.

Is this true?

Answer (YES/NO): NO